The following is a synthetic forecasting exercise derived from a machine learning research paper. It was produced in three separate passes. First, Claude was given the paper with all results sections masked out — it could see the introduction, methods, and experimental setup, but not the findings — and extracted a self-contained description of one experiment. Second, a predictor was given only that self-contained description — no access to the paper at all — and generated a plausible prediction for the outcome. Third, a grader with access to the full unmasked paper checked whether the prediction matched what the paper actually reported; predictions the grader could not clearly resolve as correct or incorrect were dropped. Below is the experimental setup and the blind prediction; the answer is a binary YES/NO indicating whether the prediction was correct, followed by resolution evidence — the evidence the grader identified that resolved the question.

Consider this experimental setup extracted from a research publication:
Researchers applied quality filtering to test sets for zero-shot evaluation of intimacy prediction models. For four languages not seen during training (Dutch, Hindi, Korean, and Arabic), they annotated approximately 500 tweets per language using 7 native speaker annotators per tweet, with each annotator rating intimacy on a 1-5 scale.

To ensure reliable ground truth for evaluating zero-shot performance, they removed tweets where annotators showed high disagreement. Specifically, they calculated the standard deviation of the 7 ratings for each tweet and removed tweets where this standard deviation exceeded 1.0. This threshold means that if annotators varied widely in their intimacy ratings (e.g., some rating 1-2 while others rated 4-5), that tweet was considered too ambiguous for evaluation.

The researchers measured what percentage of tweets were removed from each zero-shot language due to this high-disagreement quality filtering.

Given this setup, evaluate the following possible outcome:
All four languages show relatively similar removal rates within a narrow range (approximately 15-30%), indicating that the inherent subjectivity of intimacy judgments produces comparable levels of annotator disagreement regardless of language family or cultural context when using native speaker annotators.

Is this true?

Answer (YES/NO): NO